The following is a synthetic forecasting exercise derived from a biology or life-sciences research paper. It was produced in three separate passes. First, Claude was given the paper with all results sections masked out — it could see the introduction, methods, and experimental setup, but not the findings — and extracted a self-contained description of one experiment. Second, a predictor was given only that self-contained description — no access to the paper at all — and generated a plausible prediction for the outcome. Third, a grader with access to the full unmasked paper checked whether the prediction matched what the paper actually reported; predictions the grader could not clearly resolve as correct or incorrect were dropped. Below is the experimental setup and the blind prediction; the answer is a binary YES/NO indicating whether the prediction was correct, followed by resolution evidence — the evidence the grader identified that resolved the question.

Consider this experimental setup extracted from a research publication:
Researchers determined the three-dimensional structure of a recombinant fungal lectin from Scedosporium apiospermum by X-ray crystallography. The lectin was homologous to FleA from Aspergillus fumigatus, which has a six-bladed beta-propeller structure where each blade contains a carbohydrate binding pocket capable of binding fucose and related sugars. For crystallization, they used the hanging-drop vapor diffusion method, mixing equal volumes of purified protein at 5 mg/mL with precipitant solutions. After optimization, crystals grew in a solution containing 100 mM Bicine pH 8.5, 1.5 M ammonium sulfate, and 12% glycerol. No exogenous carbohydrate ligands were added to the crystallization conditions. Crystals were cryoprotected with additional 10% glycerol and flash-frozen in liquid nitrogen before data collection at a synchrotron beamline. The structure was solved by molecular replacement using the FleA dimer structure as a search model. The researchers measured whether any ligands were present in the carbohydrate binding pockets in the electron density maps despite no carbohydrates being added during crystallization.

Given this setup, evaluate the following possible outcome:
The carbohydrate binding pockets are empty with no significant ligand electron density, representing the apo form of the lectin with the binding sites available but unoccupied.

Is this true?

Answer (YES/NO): NO